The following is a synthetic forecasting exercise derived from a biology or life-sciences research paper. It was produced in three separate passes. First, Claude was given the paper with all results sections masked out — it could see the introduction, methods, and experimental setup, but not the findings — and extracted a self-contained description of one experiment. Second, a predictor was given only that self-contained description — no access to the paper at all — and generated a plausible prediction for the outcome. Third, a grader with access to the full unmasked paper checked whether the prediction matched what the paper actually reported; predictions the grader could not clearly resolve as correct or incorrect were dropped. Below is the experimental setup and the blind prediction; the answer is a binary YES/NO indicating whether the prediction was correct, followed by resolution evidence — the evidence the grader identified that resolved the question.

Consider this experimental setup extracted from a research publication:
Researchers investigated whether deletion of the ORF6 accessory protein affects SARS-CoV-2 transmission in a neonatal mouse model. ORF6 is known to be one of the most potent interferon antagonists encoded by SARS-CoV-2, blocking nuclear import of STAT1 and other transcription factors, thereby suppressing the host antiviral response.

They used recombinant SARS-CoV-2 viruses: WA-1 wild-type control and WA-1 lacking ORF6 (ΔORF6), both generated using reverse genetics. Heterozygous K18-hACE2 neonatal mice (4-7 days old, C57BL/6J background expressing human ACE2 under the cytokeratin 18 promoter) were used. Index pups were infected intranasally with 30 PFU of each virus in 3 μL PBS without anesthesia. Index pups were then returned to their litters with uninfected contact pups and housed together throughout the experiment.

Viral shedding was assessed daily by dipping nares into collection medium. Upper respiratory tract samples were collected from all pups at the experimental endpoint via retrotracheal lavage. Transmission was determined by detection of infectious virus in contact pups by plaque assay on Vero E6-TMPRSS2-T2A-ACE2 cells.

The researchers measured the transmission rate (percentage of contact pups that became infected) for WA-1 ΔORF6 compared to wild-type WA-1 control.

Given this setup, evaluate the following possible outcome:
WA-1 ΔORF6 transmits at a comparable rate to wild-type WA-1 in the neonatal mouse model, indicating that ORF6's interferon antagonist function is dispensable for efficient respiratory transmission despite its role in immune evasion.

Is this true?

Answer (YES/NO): YES